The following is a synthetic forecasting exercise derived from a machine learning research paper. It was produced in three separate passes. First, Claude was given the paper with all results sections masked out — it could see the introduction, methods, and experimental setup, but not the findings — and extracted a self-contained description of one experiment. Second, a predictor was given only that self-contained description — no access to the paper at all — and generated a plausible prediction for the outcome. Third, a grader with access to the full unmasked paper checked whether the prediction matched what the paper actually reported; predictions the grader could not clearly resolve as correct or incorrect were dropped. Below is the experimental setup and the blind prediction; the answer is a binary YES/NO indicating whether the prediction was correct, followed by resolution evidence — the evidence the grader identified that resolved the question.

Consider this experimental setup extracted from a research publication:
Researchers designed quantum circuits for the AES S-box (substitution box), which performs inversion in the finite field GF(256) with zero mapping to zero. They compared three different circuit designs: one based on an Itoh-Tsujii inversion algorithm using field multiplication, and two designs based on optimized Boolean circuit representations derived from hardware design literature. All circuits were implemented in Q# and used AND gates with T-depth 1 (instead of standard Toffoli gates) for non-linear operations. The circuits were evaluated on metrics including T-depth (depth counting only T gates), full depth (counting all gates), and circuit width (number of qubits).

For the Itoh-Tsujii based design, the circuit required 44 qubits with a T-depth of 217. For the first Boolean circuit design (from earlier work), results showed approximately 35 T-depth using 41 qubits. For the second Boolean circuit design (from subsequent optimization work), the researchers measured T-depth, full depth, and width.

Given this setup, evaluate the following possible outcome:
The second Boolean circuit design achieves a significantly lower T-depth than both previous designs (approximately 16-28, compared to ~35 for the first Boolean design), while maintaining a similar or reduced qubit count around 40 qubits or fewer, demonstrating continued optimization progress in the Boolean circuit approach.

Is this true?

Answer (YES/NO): NO